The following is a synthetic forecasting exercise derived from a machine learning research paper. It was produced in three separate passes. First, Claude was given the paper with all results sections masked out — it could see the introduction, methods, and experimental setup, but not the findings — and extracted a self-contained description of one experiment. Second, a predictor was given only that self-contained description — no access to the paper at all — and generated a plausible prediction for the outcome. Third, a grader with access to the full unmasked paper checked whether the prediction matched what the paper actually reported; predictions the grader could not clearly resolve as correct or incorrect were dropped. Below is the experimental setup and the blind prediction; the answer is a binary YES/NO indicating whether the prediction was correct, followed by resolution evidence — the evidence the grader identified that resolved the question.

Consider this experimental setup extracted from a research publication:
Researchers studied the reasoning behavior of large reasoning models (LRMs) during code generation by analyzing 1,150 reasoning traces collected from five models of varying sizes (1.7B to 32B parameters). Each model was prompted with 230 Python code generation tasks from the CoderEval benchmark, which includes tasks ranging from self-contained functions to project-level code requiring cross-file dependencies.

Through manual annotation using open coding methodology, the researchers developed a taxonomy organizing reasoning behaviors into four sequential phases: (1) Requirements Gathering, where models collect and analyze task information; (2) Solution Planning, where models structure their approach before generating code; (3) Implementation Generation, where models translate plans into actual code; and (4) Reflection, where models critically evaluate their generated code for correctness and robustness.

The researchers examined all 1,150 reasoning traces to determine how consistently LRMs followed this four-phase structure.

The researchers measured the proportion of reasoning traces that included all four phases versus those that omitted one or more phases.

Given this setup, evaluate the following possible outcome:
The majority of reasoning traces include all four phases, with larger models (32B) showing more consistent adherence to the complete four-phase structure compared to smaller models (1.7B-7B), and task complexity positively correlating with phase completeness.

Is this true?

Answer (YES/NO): NO